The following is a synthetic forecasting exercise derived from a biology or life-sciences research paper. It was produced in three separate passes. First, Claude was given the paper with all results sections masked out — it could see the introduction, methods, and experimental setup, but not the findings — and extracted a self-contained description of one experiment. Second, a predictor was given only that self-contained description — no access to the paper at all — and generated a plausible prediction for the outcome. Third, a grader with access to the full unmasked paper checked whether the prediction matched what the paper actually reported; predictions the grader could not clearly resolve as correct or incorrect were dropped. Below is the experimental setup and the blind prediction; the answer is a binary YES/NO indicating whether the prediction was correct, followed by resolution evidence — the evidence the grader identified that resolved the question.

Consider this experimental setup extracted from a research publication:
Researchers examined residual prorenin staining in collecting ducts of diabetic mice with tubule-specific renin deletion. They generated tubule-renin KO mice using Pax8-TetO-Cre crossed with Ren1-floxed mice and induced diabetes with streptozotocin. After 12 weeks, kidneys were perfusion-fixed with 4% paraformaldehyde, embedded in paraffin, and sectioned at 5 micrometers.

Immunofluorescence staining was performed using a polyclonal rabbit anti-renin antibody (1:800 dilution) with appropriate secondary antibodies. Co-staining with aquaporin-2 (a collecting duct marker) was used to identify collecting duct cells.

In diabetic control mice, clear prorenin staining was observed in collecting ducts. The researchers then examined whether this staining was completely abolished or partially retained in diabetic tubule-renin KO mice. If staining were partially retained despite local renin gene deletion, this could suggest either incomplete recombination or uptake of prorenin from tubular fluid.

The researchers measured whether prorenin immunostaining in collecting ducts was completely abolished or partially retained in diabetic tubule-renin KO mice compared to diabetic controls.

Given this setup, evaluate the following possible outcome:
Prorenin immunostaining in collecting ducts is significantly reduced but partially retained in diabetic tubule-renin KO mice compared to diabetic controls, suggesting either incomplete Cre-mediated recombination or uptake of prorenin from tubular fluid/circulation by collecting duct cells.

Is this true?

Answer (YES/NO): YES